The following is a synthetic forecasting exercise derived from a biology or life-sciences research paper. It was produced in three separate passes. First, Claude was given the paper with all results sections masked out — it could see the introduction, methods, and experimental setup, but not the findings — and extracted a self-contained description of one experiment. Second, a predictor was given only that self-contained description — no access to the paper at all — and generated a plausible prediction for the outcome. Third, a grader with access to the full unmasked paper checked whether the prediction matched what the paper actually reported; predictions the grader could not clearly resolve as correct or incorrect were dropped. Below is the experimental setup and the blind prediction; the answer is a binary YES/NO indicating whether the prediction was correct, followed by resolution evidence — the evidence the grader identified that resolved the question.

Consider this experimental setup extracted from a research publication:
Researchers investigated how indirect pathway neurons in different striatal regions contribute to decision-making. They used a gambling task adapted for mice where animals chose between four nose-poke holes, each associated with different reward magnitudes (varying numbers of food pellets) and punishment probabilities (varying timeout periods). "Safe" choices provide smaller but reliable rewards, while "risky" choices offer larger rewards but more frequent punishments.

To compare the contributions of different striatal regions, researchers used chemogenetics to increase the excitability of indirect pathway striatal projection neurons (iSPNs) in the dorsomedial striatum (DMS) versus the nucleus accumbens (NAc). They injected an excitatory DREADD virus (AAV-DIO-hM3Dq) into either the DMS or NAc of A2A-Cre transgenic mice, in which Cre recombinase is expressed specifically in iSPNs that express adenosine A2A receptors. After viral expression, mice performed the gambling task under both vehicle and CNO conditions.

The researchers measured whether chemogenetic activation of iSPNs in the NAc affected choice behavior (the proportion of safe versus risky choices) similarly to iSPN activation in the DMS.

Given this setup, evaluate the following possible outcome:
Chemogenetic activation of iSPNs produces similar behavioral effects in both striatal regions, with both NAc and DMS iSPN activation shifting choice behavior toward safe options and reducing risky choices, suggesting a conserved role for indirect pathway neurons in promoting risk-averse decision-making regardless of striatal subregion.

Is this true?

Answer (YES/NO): NO